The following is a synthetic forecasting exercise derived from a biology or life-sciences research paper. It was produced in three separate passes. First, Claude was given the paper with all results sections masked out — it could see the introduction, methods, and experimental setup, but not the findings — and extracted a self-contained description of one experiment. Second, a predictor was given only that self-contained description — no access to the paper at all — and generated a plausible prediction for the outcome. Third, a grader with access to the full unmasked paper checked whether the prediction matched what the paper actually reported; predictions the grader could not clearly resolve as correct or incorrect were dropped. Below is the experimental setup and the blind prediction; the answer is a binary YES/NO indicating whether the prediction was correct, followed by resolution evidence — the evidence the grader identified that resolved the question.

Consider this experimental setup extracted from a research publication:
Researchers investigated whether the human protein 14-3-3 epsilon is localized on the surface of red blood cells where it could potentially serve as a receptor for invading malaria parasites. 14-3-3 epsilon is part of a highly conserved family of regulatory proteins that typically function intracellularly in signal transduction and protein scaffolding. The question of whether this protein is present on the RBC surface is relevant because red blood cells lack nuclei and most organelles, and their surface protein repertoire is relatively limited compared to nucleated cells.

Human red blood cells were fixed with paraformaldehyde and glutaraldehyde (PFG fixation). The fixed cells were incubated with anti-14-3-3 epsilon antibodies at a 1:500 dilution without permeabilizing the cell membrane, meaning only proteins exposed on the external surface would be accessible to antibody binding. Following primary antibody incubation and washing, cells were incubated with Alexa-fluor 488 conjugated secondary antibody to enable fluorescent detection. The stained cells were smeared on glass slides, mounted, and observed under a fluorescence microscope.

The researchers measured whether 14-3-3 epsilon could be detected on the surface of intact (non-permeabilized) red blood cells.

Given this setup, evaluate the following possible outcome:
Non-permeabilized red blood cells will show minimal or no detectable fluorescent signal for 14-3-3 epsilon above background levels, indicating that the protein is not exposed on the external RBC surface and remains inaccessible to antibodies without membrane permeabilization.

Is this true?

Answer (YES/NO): NO